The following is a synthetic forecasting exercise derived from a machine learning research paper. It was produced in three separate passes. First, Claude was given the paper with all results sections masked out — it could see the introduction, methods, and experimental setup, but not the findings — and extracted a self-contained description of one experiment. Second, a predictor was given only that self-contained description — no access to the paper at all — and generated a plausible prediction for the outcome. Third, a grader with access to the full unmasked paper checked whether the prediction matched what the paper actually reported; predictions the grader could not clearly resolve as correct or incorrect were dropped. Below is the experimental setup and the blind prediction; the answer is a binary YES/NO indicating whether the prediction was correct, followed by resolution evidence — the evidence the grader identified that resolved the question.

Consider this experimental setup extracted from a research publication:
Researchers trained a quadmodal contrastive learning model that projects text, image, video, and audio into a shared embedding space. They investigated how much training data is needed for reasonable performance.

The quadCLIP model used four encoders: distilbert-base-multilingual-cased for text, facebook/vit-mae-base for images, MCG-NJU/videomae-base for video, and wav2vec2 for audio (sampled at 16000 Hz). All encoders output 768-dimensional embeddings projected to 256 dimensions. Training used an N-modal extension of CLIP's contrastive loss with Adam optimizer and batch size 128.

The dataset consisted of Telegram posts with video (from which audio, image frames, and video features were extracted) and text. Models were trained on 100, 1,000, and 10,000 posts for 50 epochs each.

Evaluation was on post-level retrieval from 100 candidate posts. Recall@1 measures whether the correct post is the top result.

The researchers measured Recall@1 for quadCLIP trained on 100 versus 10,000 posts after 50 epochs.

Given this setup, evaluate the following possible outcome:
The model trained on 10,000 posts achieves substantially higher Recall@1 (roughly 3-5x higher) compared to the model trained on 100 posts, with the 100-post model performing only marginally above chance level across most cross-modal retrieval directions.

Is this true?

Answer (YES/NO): NO